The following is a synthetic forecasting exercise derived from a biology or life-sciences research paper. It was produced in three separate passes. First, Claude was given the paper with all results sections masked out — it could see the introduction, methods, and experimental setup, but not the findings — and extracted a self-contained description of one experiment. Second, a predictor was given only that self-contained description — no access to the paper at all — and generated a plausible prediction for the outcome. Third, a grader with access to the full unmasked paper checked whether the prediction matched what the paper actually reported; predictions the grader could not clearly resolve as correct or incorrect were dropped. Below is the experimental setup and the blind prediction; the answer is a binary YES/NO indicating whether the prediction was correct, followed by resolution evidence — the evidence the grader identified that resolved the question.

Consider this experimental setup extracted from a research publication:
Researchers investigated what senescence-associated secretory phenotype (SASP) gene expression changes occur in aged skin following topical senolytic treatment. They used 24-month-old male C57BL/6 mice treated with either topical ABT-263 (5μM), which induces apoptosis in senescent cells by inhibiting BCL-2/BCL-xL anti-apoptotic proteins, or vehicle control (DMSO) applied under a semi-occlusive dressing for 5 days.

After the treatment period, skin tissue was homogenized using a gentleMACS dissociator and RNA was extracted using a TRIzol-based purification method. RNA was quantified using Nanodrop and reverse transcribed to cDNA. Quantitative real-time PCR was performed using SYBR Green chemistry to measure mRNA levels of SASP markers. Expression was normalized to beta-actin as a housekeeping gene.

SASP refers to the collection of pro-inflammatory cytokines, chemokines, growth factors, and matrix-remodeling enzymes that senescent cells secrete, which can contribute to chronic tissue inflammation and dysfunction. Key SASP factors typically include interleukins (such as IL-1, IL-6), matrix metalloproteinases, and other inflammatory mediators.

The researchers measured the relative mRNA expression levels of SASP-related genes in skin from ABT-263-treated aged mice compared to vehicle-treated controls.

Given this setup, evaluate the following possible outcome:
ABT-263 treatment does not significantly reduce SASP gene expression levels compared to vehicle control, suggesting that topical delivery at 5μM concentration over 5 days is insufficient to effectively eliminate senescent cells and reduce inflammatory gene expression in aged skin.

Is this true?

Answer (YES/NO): NO